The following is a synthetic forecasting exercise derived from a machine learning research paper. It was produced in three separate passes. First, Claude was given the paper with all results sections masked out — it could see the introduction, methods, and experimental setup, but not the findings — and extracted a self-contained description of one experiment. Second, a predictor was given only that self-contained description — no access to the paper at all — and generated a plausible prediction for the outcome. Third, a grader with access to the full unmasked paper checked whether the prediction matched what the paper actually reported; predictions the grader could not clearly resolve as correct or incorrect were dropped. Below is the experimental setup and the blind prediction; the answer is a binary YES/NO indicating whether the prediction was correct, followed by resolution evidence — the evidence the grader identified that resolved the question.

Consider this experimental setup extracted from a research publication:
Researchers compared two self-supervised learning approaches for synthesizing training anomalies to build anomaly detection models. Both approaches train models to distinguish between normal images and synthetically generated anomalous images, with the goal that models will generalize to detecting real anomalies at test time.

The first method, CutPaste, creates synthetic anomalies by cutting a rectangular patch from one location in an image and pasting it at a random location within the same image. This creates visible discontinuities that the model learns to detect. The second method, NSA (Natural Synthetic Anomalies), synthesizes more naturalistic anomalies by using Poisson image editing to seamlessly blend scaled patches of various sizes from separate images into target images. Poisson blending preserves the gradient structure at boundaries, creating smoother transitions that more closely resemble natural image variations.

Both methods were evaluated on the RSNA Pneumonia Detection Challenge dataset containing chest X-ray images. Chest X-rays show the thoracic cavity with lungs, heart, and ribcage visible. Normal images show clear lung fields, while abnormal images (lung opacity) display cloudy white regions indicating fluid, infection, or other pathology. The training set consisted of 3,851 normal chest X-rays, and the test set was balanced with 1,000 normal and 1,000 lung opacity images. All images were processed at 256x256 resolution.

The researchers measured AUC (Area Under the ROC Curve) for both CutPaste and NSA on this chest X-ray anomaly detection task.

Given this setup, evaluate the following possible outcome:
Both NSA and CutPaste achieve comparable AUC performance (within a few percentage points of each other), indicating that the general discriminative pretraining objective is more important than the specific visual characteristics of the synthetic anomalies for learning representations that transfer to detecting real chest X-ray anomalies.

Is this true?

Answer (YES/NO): NO